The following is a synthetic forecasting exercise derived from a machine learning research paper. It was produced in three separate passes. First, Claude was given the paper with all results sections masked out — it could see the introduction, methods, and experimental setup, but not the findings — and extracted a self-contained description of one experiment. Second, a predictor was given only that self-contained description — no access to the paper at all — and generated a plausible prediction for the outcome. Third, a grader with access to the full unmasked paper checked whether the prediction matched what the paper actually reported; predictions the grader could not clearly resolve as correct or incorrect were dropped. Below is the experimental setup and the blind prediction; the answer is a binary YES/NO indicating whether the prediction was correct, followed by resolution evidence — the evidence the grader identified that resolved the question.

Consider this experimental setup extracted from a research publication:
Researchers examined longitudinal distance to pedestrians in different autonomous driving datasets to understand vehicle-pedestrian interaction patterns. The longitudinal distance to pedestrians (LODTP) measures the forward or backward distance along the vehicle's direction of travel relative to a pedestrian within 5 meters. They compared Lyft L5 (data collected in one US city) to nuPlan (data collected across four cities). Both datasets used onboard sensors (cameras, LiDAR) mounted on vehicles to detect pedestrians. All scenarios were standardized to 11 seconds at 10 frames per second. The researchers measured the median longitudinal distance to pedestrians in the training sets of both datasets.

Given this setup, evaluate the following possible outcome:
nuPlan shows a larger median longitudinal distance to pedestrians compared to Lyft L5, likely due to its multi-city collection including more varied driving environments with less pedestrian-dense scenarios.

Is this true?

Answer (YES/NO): YES